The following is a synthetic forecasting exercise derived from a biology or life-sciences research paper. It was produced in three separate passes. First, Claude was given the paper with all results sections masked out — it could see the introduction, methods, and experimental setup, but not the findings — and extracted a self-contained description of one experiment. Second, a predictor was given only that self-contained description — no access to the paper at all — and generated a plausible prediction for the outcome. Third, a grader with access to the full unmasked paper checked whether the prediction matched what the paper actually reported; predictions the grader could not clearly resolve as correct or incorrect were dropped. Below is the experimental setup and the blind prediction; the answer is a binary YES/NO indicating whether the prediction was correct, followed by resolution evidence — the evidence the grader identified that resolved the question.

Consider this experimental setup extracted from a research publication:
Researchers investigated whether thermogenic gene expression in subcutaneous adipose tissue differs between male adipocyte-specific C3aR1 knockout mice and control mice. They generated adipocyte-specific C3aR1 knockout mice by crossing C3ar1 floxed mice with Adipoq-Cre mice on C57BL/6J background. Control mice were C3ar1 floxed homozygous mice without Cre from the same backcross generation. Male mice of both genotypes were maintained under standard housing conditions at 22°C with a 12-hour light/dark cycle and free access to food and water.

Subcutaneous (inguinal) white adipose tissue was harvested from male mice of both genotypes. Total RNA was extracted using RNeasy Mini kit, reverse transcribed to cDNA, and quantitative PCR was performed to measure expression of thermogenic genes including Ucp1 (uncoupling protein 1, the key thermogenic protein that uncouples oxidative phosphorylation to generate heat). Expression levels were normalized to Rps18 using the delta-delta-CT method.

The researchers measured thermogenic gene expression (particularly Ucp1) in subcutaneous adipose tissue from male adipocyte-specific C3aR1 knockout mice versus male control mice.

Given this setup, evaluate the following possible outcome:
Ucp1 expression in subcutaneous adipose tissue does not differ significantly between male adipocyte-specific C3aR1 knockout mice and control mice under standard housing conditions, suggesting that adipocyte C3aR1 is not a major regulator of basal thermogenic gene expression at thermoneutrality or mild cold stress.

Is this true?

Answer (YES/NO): NO